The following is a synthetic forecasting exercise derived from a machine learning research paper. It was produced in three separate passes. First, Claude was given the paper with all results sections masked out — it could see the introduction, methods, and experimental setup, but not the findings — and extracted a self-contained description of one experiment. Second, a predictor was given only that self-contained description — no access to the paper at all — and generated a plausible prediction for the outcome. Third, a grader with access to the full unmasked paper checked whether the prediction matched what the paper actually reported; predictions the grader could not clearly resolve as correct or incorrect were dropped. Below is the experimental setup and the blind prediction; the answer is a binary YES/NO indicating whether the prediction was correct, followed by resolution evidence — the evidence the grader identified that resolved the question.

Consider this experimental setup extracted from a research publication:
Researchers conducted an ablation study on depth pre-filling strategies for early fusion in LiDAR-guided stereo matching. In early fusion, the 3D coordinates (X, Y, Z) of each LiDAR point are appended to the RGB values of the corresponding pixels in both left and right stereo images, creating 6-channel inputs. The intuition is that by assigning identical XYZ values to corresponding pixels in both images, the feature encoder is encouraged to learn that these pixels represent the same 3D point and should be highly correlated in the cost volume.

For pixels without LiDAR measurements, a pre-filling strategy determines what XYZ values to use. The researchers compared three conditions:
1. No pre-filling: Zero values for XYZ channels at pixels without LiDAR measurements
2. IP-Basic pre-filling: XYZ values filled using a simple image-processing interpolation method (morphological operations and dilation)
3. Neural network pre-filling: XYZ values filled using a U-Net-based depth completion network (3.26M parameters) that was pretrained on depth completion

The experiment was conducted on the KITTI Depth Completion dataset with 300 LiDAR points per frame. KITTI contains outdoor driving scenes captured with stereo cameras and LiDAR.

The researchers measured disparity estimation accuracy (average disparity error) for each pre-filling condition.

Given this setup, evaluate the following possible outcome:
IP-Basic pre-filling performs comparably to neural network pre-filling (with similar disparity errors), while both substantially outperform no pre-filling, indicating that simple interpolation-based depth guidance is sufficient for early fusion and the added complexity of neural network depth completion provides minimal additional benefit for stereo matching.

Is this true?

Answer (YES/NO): NO